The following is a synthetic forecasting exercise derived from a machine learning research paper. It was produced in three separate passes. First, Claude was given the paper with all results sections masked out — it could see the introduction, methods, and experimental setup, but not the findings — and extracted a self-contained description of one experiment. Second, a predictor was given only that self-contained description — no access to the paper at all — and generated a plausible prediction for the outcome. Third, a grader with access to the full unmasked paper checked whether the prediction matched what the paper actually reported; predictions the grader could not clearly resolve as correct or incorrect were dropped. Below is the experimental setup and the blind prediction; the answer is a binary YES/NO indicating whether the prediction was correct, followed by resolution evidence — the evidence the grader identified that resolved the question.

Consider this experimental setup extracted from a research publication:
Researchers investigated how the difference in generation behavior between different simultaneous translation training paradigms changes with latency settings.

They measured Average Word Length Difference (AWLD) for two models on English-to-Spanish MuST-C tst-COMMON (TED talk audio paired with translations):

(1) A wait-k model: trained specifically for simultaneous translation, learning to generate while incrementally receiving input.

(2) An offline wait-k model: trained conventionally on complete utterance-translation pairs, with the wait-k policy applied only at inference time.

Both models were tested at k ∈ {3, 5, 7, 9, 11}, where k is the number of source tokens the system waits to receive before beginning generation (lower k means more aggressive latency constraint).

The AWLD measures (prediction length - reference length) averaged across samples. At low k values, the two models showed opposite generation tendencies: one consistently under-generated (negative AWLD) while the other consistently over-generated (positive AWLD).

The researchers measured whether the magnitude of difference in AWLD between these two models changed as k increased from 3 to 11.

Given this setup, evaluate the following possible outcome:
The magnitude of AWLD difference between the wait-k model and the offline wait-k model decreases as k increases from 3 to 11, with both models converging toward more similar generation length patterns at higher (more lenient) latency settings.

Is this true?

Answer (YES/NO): YES